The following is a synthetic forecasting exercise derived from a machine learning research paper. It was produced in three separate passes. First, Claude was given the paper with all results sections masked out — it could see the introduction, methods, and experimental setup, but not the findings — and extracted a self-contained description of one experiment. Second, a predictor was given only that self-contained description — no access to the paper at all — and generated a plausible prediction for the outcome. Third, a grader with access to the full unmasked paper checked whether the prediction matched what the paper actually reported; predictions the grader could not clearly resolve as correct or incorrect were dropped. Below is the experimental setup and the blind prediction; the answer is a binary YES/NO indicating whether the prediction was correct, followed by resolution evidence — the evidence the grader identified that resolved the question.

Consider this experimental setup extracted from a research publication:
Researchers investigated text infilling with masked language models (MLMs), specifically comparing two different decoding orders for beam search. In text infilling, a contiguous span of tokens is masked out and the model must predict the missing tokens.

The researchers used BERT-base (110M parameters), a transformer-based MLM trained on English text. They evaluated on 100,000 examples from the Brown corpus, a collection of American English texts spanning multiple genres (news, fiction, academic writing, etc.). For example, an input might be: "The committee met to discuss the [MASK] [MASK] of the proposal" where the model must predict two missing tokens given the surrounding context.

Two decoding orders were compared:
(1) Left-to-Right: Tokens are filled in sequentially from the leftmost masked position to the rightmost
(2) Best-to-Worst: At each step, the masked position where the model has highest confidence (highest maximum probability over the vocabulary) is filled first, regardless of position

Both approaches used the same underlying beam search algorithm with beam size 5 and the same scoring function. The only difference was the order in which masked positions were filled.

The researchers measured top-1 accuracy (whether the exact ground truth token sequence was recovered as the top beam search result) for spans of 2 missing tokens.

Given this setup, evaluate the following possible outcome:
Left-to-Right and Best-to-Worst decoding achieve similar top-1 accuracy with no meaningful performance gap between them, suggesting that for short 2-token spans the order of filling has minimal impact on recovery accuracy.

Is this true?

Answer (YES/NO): NO